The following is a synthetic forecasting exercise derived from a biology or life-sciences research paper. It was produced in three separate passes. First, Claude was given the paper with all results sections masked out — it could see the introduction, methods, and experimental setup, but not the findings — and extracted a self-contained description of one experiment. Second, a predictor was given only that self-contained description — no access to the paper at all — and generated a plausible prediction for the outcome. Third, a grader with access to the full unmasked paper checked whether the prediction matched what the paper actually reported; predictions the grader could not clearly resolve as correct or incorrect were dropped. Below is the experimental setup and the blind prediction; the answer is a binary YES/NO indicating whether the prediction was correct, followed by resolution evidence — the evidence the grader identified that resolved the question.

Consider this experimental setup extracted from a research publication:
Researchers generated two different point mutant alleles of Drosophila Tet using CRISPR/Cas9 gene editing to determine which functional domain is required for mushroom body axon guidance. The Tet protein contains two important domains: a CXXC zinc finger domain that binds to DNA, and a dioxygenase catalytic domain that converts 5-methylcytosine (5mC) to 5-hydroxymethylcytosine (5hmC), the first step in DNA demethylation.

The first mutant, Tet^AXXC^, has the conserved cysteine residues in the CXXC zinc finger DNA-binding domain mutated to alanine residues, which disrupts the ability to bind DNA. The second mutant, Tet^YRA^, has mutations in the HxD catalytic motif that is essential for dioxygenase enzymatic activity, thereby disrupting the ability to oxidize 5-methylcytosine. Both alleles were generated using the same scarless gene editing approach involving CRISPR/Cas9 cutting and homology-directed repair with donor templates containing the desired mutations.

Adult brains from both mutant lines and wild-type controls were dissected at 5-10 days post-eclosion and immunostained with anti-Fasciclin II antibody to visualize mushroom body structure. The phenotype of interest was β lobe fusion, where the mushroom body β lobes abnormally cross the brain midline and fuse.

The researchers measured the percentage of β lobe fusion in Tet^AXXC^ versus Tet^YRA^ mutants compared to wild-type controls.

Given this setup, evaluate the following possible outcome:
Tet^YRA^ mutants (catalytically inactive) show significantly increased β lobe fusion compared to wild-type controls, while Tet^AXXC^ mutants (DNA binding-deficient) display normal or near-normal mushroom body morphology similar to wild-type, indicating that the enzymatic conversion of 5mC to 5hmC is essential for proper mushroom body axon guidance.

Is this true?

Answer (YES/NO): NO